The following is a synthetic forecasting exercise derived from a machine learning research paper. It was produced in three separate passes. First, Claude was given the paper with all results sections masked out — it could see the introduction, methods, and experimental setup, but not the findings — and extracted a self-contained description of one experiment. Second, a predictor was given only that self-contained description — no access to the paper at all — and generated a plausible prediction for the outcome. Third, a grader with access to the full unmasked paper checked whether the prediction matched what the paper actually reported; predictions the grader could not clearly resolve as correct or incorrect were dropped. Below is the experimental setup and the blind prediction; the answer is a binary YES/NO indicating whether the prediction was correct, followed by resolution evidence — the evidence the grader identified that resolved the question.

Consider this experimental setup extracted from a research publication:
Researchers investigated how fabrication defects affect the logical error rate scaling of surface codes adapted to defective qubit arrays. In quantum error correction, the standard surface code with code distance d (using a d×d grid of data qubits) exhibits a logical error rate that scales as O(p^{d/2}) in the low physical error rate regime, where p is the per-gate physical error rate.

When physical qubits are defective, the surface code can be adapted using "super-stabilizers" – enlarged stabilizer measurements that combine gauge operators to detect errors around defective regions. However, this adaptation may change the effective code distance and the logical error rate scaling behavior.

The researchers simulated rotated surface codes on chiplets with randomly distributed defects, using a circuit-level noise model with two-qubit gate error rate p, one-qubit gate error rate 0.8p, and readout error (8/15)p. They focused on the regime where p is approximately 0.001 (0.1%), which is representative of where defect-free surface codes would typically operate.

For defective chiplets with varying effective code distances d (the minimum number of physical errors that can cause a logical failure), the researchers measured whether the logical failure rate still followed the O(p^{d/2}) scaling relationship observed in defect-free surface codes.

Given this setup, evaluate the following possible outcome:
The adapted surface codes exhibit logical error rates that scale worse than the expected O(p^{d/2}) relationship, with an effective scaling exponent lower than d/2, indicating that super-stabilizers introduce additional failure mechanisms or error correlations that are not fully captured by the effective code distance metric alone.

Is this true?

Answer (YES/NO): NO